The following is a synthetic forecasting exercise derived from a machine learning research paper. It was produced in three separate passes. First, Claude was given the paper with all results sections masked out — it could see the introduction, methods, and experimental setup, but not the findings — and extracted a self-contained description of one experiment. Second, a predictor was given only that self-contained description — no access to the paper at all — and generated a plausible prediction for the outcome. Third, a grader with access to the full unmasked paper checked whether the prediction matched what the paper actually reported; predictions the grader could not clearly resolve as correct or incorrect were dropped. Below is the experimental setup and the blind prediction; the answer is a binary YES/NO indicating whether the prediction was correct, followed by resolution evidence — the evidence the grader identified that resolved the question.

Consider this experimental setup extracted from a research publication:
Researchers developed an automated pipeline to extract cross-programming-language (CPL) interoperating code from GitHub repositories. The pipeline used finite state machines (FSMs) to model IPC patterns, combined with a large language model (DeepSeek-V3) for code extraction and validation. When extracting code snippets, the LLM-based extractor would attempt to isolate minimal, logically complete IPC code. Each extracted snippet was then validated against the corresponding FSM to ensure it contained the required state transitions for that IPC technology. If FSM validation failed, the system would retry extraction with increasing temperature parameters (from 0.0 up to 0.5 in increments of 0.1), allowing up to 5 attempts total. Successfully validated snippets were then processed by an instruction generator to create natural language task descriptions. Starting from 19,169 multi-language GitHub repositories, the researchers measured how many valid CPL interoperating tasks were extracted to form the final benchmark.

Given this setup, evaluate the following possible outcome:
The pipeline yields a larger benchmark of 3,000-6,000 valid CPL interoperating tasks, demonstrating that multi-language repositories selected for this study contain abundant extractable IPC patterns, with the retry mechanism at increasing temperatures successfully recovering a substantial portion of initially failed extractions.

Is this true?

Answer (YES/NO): NO